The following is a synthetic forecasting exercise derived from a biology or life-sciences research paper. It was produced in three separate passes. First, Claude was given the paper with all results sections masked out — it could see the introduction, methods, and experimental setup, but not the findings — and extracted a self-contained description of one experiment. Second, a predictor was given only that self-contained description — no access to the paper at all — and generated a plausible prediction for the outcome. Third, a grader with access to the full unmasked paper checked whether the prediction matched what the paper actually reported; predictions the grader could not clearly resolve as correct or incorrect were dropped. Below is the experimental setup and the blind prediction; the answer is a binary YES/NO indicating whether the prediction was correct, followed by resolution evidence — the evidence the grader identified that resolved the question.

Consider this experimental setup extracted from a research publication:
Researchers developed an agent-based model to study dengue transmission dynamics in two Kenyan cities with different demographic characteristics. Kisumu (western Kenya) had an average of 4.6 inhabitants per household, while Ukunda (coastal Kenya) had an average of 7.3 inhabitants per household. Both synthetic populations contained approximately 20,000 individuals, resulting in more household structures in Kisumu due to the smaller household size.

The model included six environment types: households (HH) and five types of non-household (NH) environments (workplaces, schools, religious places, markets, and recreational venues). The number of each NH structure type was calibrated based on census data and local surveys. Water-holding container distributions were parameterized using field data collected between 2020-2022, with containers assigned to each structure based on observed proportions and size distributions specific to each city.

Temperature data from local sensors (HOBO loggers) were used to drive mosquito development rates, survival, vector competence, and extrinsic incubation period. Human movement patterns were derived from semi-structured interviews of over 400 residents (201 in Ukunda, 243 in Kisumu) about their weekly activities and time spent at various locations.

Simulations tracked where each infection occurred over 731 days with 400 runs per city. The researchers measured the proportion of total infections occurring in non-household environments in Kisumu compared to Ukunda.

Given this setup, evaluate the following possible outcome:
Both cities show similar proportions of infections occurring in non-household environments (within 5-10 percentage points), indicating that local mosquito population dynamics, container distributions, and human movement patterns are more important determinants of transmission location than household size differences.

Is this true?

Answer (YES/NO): NO